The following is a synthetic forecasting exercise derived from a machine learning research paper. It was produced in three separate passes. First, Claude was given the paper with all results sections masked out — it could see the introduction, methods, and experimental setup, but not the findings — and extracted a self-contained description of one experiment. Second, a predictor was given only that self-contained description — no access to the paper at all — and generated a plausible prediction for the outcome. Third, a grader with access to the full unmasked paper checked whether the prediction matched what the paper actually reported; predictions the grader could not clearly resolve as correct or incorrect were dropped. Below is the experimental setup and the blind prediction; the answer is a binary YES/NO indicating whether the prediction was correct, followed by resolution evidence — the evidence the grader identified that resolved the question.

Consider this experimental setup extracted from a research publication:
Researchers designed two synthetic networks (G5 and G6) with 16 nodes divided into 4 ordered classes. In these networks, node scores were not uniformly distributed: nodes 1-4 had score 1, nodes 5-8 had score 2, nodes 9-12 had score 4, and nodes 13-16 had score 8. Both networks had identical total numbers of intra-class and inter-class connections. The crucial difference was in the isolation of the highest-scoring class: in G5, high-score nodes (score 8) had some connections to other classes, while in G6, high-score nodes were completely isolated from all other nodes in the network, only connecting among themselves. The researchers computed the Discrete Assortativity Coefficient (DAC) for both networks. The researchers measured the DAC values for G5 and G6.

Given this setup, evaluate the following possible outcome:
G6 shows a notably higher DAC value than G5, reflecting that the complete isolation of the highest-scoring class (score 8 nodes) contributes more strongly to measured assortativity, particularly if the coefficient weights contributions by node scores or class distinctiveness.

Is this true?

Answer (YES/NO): NO